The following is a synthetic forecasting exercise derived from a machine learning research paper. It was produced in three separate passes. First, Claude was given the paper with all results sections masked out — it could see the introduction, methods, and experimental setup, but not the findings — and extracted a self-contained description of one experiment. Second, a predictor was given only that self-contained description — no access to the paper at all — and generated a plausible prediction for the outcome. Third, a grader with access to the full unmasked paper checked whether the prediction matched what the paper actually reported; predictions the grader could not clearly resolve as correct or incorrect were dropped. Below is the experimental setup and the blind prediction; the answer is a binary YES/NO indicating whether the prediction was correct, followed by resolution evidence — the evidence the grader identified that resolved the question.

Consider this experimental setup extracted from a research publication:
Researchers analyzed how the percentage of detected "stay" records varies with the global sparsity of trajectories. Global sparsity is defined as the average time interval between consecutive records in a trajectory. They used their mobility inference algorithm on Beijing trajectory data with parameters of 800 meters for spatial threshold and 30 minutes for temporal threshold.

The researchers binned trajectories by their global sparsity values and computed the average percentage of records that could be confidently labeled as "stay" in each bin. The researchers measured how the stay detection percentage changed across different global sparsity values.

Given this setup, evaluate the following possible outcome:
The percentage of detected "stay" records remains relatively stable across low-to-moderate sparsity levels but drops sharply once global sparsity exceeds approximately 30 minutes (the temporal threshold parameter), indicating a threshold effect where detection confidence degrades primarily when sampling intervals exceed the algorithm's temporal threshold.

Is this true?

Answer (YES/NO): NO